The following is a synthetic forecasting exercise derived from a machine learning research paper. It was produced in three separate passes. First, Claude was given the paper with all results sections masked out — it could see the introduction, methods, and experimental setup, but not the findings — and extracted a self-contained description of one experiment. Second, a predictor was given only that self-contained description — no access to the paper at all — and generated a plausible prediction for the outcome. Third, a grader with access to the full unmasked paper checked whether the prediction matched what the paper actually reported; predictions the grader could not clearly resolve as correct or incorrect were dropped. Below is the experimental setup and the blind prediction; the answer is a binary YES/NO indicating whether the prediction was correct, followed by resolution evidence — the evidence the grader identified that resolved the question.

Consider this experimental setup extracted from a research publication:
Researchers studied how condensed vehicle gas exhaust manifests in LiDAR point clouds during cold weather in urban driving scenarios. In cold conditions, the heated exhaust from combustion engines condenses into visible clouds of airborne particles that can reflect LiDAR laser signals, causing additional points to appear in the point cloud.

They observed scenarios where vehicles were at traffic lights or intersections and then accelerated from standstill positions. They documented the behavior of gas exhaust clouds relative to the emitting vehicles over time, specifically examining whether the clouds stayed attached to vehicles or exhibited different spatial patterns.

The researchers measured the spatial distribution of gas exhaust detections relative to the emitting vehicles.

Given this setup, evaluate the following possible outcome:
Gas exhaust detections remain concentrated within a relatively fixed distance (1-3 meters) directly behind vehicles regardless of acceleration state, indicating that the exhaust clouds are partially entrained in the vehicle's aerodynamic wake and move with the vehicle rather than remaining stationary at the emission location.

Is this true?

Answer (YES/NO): NO